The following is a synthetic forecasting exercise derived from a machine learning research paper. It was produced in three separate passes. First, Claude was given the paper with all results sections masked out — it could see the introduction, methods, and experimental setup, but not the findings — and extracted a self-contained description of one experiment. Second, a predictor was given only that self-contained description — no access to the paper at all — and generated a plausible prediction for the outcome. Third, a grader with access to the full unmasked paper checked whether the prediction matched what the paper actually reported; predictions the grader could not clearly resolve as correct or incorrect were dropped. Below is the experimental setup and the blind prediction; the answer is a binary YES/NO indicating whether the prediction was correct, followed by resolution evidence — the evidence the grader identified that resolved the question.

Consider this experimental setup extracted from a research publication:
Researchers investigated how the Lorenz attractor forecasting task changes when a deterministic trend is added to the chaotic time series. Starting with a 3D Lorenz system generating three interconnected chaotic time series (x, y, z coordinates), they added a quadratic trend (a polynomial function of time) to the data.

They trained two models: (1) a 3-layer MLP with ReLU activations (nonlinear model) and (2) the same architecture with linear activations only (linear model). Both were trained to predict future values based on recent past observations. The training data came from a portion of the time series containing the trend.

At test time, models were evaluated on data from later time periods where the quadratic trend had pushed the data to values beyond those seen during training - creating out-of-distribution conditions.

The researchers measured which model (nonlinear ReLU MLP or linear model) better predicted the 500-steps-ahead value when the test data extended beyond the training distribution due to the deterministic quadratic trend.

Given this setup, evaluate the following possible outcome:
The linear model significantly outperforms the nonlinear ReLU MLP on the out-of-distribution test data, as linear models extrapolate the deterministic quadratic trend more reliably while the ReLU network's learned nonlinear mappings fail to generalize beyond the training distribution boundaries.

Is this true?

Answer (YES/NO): YES